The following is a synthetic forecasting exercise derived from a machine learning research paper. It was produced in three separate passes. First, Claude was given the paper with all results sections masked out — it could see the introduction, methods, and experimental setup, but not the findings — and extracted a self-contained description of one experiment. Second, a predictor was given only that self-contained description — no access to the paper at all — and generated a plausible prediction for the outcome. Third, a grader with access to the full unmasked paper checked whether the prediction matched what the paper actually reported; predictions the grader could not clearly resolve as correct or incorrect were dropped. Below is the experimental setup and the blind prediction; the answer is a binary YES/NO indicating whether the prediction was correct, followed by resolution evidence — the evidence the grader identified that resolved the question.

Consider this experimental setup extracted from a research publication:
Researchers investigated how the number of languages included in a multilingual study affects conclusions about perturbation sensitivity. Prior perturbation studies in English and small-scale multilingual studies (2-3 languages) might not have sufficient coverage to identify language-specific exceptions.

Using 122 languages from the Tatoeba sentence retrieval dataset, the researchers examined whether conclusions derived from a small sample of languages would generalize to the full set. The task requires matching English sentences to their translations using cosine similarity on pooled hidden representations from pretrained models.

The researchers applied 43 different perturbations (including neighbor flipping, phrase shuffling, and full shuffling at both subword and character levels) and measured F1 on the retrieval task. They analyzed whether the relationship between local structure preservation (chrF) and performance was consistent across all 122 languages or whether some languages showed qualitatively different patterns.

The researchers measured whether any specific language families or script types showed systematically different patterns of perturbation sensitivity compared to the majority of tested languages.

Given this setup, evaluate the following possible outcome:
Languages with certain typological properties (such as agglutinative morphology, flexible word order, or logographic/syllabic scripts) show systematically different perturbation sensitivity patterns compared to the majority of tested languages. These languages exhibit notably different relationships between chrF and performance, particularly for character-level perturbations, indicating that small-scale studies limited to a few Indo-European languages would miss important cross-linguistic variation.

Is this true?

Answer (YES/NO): YES